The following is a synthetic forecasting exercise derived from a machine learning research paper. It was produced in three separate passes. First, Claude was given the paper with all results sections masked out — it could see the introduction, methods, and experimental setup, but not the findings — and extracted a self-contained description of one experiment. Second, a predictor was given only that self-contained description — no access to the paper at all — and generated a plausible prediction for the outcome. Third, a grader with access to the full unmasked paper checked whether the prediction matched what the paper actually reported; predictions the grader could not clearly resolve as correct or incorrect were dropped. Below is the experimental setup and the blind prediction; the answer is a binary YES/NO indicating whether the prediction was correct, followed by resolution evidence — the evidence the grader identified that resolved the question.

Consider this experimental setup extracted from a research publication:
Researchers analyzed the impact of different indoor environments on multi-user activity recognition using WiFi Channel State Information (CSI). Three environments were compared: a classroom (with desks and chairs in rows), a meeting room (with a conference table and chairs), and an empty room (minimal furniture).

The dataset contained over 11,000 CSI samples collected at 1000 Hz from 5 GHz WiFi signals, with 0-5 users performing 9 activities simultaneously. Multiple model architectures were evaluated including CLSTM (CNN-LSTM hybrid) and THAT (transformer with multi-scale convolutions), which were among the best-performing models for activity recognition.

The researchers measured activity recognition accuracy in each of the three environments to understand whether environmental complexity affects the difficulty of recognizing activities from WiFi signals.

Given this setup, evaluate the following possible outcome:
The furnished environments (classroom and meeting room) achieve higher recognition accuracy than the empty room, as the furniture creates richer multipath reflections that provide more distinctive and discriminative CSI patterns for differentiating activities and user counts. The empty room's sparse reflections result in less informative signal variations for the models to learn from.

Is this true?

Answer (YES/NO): NO